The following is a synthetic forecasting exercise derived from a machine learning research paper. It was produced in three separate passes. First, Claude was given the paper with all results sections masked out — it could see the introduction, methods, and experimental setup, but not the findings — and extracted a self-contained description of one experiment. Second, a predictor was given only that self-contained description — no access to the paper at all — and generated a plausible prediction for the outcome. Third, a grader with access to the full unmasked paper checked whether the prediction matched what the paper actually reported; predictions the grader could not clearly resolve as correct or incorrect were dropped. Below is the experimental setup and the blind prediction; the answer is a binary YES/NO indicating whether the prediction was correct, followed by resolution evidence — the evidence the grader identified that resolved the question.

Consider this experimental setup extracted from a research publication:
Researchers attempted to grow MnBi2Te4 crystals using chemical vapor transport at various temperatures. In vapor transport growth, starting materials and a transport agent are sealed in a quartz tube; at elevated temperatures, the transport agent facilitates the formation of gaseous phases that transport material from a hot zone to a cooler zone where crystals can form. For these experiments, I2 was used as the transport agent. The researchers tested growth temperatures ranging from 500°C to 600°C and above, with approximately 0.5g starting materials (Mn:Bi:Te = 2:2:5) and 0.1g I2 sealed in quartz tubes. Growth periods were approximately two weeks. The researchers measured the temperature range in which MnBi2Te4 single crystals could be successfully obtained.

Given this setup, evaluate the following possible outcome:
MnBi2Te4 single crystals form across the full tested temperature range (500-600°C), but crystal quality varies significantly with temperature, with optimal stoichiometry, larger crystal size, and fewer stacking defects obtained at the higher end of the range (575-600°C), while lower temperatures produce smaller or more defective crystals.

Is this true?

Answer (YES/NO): NO